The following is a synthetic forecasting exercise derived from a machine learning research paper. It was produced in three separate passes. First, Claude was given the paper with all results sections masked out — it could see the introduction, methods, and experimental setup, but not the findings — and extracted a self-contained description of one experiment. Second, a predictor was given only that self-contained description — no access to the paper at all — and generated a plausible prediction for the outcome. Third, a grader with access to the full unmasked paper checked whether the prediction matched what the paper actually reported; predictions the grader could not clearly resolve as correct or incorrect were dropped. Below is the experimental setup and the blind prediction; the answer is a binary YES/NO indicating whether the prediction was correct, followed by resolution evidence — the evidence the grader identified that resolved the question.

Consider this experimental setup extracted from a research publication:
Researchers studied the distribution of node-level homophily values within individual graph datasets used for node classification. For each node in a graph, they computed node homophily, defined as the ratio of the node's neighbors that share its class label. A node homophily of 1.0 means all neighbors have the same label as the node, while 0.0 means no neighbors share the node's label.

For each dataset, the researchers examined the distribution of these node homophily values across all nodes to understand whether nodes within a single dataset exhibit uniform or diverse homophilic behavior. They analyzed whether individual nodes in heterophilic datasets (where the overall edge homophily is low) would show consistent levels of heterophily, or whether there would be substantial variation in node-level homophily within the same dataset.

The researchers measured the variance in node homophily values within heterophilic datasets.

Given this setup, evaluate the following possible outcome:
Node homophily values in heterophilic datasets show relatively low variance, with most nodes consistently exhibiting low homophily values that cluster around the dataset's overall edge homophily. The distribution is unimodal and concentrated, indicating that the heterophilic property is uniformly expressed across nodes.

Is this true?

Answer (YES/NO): NO